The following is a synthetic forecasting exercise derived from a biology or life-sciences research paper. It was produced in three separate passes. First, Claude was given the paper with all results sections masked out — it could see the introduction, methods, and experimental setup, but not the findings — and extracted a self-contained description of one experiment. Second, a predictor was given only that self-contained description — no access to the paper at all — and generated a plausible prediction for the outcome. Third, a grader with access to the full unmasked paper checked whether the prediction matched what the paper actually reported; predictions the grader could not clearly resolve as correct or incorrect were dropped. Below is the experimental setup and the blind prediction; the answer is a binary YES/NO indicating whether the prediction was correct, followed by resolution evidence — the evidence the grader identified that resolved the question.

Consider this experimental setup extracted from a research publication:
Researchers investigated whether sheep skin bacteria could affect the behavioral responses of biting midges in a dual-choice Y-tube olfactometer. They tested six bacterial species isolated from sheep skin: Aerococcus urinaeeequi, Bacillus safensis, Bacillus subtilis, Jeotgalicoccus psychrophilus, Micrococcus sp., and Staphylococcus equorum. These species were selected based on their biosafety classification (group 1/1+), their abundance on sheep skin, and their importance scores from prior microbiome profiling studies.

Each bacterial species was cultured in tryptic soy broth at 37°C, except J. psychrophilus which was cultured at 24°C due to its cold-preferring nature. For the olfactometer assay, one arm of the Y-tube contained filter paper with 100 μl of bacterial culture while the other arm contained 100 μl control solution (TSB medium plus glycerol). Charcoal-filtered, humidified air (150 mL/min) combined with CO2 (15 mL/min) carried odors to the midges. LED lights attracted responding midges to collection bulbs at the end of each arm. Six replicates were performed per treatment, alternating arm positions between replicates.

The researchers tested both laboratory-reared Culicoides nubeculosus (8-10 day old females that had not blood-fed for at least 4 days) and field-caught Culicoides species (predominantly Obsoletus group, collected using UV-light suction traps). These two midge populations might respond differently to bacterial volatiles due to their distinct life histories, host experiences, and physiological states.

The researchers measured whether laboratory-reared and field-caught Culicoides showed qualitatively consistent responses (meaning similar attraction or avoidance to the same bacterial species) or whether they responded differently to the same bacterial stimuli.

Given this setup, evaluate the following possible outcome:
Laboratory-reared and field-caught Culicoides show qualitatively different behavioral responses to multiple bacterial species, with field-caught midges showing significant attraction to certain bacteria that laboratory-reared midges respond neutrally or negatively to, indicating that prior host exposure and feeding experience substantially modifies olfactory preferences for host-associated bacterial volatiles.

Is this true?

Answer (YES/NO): NO